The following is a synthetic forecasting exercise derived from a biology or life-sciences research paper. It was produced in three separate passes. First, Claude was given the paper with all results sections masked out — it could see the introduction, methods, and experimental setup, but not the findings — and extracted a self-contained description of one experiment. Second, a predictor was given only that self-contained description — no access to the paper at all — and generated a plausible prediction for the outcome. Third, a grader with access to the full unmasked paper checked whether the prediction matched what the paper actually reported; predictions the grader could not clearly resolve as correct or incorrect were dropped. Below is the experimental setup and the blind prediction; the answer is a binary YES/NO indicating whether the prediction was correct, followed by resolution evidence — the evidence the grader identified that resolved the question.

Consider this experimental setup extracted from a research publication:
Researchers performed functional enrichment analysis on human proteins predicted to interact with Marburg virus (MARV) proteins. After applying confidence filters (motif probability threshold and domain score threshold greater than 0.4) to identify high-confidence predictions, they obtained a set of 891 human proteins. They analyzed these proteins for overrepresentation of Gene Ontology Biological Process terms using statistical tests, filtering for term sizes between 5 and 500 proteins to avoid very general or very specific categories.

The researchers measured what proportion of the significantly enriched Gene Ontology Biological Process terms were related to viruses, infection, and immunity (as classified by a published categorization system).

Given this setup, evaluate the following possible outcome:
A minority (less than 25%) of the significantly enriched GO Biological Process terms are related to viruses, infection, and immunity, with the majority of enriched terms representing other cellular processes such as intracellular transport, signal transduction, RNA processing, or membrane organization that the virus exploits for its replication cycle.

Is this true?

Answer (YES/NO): NO